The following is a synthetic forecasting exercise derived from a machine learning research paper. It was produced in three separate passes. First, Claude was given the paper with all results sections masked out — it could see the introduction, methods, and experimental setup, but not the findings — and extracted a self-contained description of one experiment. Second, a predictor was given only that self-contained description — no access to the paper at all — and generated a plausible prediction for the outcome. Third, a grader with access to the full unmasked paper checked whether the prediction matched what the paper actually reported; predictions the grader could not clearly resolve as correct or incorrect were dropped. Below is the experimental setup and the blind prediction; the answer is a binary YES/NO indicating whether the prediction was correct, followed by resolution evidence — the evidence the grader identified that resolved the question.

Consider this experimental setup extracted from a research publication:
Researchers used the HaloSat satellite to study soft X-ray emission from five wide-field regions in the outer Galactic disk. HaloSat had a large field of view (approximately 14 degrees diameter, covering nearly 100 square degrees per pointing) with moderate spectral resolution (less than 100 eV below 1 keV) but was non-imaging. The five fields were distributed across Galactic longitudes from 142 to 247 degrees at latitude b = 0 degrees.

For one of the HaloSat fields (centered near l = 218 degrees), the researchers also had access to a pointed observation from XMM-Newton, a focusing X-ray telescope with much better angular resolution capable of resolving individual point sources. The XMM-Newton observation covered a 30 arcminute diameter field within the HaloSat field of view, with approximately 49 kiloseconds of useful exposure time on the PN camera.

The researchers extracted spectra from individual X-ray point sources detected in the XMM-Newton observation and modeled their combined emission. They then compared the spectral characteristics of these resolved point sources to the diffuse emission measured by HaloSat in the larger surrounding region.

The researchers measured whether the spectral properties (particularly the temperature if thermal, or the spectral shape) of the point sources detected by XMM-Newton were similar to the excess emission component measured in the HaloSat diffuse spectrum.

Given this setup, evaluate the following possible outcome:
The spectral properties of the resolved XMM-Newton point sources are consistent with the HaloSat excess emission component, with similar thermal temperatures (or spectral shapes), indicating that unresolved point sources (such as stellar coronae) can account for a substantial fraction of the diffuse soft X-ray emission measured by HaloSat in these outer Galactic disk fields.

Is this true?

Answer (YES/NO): YES